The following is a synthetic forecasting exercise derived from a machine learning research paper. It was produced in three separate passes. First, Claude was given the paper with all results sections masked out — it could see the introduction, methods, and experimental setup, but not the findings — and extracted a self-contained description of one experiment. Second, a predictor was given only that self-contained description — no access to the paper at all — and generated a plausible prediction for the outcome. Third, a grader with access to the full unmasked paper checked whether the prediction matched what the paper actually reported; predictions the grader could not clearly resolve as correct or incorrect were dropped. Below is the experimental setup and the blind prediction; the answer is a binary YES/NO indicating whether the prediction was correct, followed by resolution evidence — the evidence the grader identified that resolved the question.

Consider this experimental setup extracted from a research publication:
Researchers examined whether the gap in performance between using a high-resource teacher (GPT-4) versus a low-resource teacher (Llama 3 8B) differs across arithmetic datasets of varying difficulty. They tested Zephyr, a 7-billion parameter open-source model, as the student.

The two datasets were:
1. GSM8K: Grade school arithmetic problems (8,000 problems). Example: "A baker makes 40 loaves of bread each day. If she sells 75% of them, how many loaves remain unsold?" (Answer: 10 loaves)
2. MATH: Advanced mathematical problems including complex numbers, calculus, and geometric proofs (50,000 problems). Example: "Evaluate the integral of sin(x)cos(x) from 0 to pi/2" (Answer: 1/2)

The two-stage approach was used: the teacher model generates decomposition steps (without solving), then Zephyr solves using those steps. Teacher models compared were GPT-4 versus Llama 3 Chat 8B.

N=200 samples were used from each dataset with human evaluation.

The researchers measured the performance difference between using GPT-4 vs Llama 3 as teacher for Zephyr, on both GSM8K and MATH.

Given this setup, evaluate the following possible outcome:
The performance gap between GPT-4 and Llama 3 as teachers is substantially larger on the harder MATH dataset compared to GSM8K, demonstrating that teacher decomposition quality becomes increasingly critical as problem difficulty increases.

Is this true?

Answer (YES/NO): NO